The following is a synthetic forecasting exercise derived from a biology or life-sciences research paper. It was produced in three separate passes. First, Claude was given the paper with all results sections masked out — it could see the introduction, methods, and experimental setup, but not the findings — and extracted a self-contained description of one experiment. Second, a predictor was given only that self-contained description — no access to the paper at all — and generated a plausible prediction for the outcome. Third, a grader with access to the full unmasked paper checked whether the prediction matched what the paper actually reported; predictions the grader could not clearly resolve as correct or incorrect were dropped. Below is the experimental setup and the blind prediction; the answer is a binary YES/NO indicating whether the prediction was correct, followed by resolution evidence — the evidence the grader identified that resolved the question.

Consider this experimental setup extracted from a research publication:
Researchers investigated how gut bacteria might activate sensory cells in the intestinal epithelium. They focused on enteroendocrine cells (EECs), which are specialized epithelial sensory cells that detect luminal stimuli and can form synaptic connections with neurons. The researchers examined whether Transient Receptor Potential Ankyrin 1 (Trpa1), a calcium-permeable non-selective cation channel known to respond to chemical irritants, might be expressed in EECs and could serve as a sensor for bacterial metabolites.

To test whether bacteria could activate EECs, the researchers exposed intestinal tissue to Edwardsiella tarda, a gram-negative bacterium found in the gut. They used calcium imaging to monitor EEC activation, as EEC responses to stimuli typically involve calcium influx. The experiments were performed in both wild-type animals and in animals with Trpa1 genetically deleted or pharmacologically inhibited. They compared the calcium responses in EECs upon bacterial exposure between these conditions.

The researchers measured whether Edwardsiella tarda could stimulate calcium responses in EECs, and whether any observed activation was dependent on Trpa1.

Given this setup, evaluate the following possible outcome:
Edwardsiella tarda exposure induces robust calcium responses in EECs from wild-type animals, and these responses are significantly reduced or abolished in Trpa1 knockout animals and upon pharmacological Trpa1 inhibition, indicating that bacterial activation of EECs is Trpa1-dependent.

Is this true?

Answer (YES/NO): YES